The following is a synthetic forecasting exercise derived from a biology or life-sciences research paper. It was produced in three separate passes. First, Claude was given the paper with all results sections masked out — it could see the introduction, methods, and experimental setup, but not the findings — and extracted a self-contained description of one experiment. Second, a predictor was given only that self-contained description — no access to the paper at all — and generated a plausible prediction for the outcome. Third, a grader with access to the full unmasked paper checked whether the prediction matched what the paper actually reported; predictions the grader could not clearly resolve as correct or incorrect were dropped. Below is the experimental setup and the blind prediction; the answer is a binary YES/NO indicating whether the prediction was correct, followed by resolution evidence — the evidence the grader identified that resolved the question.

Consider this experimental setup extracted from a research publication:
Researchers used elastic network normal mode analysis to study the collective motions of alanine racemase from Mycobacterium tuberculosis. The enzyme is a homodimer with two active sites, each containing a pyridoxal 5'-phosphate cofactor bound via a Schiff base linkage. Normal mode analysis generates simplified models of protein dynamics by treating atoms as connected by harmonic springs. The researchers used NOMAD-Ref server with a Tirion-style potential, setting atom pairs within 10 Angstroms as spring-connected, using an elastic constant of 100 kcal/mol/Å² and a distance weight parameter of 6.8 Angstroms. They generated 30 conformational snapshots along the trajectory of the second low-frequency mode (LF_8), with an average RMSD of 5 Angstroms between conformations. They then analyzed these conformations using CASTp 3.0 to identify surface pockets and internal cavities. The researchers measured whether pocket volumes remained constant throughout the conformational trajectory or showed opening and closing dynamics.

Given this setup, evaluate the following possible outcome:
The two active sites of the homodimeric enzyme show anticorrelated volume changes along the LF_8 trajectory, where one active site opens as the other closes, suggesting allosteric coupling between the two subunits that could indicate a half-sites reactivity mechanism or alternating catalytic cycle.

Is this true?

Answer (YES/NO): NO